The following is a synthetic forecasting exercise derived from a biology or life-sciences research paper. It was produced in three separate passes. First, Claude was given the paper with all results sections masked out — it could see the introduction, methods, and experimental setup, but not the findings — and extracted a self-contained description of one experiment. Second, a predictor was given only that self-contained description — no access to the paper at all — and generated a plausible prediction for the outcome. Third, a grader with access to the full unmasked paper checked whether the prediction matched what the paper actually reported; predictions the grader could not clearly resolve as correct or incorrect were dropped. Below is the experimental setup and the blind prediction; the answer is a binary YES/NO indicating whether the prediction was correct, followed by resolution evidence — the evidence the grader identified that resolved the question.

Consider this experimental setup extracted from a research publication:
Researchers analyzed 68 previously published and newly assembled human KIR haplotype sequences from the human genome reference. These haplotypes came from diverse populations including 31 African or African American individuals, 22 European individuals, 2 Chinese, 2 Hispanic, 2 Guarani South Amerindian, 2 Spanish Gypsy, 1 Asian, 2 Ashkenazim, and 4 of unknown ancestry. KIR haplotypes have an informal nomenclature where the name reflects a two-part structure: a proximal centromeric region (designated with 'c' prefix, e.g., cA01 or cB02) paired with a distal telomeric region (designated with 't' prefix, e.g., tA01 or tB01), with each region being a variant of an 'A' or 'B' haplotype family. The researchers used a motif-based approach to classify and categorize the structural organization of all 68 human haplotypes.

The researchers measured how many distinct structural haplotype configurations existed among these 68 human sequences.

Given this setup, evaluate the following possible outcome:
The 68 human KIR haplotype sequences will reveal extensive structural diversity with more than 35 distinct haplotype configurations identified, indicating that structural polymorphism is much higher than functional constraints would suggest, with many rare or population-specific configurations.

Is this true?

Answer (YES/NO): NO